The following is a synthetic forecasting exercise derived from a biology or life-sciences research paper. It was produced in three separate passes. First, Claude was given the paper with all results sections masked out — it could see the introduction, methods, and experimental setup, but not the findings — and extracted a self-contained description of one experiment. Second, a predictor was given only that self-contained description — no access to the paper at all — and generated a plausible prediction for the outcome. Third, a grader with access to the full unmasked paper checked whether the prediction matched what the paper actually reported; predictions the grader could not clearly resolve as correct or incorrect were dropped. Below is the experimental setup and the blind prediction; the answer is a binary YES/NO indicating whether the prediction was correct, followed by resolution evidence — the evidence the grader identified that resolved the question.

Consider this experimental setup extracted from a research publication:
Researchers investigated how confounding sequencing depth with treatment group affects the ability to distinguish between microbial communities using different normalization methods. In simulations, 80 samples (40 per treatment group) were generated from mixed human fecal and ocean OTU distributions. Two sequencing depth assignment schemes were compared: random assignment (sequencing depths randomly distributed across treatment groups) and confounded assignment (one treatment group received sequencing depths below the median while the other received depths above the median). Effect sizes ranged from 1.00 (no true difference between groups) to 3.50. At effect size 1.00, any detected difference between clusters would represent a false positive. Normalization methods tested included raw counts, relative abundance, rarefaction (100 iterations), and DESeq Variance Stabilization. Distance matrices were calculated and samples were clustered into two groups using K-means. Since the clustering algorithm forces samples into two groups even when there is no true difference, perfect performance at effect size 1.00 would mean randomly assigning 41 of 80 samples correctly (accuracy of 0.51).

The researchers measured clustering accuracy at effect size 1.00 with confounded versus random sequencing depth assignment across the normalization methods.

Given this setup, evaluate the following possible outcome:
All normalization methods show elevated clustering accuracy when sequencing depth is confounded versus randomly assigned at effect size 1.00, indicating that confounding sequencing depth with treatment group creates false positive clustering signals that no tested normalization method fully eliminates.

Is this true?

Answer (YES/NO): NO